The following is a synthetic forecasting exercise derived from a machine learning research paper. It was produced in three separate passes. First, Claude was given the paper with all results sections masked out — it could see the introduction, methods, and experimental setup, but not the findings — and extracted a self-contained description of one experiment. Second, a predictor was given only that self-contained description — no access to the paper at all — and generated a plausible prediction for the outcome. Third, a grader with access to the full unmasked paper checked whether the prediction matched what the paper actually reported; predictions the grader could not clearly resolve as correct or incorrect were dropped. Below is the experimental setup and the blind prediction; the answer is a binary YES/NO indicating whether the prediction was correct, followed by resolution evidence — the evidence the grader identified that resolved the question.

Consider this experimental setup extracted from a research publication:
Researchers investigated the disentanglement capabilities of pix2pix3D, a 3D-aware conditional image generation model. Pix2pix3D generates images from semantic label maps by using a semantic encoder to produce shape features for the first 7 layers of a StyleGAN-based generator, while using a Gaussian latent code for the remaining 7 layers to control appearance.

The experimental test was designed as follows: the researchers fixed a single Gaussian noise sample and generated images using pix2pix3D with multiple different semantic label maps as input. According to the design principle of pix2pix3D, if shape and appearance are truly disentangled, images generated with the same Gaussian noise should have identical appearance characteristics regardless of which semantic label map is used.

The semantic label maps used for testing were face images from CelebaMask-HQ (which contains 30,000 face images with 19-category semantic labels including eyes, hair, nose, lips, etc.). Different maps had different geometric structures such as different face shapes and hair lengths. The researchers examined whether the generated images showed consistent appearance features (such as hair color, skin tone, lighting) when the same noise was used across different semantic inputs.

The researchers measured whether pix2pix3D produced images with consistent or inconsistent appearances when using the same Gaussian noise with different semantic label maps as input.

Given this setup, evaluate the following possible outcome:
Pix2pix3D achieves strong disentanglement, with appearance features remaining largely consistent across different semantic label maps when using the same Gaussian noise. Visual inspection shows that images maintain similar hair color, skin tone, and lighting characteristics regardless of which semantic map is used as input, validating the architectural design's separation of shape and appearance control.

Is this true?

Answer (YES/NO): NO